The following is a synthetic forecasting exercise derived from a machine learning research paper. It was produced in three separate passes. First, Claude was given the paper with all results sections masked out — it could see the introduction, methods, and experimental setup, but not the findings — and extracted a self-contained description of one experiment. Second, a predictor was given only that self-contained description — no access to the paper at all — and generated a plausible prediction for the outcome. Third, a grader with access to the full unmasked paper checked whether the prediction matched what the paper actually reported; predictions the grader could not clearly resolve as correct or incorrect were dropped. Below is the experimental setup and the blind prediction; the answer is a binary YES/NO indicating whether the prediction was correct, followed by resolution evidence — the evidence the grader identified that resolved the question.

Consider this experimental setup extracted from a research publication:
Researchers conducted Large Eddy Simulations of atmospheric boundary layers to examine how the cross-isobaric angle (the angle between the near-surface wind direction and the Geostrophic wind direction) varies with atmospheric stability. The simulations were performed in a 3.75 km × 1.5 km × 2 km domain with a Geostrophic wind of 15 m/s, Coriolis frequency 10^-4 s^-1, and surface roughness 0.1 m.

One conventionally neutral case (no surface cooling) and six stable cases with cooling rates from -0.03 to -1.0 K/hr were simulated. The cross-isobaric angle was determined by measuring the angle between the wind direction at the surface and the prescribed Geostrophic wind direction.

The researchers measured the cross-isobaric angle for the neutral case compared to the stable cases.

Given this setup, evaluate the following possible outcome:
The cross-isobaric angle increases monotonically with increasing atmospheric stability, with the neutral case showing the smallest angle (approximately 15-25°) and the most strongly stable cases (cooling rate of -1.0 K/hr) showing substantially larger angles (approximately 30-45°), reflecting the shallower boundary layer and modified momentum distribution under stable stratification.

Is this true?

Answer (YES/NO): YES